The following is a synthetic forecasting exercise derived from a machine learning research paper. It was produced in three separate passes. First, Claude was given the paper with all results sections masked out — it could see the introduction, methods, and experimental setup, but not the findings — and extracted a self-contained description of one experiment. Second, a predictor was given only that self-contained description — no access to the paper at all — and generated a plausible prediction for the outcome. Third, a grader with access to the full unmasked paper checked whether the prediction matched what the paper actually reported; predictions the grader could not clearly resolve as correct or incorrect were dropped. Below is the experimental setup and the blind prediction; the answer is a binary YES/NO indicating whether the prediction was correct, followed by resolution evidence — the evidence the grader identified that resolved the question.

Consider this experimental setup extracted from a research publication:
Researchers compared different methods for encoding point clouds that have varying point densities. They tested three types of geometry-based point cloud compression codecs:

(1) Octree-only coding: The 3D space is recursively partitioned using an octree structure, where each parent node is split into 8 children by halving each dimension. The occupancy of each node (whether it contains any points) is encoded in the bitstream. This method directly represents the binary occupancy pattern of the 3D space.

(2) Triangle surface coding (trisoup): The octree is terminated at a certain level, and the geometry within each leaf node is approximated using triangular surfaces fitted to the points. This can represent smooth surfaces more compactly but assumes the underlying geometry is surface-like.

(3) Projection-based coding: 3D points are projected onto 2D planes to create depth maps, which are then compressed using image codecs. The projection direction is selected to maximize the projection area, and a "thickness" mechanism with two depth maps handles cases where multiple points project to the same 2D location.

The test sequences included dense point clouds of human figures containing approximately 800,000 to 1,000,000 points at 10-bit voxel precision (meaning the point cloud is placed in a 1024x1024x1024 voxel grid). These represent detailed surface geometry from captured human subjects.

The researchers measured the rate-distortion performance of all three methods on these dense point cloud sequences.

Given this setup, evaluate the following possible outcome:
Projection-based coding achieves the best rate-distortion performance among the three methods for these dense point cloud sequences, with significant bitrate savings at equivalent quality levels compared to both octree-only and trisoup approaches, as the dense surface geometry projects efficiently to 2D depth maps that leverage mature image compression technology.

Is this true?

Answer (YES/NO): YES